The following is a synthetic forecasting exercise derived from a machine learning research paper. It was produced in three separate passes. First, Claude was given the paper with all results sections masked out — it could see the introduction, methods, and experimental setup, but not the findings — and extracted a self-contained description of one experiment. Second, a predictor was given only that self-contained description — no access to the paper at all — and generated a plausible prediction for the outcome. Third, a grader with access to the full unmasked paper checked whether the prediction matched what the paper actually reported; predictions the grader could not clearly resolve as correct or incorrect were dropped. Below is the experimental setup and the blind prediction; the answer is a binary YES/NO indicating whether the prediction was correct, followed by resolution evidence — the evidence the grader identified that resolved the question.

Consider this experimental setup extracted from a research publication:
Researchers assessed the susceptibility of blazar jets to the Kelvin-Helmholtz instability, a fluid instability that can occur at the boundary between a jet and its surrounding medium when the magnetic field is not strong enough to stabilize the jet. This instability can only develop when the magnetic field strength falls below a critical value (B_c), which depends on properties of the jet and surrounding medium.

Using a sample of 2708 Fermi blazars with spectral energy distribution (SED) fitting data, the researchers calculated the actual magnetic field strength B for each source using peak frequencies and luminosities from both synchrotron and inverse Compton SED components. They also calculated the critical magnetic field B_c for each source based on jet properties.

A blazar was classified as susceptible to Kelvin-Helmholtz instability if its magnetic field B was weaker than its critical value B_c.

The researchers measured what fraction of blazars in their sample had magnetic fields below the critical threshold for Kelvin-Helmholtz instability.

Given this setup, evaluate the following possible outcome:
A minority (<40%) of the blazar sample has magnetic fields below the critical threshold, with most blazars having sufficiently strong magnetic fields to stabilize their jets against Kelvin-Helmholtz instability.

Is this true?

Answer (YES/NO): YES